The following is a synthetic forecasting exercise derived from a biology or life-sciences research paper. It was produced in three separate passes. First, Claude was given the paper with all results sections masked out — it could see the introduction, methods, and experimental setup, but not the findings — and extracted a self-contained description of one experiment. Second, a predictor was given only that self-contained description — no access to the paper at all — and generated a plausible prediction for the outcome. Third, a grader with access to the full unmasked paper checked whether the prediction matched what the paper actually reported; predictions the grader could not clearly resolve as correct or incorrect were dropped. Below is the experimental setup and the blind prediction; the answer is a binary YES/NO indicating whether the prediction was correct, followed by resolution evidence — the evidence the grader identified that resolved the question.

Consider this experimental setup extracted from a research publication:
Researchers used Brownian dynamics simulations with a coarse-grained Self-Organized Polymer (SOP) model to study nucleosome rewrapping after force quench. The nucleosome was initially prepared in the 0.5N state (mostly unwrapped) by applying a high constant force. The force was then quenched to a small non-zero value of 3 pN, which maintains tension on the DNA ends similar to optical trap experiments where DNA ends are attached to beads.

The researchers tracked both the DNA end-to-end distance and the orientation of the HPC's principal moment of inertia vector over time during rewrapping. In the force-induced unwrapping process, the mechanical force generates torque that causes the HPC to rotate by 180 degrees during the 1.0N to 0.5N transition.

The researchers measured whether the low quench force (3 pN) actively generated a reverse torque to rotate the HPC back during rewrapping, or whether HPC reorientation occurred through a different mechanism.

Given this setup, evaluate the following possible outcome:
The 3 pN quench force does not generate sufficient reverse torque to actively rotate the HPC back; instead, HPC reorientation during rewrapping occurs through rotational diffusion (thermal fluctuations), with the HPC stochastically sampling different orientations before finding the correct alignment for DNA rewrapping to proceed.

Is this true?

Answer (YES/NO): YES